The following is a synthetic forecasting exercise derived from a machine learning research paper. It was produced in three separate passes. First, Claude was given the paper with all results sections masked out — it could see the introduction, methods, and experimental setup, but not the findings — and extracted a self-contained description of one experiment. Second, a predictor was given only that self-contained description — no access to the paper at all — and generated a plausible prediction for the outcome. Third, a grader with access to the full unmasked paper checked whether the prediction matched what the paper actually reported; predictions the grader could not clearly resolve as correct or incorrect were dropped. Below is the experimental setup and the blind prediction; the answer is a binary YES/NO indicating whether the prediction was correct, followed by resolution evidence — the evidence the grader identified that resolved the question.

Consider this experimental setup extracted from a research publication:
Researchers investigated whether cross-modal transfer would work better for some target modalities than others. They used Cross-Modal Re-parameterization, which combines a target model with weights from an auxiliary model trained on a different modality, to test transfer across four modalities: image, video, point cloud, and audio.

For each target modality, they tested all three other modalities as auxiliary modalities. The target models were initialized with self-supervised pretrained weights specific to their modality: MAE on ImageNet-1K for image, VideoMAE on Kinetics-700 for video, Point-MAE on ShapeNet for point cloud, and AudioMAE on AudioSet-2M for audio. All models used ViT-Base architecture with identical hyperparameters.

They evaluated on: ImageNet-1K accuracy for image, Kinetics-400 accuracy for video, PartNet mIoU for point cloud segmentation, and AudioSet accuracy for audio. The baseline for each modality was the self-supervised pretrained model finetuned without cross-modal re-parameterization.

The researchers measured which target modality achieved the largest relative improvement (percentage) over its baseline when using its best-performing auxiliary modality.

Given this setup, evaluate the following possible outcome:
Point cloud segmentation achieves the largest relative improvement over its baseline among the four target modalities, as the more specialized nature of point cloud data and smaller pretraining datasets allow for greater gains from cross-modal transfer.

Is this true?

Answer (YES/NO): YES